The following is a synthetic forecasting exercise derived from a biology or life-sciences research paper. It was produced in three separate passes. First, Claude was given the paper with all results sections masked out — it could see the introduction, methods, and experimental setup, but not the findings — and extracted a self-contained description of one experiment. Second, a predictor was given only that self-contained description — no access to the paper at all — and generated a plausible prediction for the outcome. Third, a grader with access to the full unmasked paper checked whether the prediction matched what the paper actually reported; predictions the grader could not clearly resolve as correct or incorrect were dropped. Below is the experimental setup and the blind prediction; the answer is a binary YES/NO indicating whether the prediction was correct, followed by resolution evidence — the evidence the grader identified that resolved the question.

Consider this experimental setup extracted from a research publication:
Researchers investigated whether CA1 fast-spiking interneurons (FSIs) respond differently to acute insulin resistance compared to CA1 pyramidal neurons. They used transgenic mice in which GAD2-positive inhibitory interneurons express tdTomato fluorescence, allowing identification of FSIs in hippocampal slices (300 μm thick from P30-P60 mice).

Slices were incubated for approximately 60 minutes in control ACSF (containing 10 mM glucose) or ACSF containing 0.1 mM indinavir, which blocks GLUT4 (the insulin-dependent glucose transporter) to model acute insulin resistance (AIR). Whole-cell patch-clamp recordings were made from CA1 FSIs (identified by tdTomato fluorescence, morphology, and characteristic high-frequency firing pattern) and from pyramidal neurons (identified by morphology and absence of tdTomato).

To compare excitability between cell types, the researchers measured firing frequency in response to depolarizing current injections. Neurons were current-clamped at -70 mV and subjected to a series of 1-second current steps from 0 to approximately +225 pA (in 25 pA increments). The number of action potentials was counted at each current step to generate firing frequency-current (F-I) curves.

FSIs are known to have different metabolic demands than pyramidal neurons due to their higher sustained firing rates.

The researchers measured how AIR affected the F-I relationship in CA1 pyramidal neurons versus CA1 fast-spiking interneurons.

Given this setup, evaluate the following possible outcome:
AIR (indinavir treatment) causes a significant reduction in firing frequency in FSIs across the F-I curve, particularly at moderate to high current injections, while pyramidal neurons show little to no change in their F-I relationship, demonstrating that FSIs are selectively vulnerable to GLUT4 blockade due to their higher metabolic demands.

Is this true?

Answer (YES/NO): NO